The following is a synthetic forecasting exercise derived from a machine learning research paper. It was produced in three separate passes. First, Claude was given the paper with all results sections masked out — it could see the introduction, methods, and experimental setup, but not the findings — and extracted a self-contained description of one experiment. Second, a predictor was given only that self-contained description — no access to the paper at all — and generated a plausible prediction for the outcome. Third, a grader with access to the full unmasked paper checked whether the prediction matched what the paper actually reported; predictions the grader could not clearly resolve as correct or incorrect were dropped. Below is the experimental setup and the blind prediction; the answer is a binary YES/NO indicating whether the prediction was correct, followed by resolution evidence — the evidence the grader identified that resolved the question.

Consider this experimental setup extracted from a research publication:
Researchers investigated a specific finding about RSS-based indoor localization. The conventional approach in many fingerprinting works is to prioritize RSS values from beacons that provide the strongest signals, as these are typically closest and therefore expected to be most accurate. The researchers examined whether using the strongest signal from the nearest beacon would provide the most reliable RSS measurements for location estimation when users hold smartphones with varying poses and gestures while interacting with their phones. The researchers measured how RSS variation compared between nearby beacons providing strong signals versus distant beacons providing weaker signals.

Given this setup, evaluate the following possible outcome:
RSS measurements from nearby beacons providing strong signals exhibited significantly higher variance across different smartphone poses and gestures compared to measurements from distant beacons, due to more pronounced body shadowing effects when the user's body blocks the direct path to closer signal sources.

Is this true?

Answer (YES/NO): NO